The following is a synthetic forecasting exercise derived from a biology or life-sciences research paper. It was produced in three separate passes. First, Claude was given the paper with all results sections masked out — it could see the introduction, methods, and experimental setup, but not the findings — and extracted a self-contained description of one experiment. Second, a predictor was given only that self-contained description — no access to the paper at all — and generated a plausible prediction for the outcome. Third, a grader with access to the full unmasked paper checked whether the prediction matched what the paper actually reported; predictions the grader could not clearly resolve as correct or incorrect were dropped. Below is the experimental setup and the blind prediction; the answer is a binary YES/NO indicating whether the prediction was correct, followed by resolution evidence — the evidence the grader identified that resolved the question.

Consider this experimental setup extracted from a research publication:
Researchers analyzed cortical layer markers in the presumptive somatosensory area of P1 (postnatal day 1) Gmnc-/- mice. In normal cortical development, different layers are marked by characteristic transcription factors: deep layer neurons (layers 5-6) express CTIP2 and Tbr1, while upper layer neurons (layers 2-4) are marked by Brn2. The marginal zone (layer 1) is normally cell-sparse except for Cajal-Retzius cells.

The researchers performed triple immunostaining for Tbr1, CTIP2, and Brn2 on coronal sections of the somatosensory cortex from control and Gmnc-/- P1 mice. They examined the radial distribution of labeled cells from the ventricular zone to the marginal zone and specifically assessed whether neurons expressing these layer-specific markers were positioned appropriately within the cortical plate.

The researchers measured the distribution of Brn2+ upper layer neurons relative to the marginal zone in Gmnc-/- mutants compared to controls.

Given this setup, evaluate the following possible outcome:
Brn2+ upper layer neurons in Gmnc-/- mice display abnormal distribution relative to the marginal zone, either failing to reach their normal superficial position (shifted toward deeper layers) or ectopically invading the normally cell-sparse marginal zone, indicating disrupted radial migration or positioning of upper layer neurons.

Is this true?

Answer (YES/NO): YES